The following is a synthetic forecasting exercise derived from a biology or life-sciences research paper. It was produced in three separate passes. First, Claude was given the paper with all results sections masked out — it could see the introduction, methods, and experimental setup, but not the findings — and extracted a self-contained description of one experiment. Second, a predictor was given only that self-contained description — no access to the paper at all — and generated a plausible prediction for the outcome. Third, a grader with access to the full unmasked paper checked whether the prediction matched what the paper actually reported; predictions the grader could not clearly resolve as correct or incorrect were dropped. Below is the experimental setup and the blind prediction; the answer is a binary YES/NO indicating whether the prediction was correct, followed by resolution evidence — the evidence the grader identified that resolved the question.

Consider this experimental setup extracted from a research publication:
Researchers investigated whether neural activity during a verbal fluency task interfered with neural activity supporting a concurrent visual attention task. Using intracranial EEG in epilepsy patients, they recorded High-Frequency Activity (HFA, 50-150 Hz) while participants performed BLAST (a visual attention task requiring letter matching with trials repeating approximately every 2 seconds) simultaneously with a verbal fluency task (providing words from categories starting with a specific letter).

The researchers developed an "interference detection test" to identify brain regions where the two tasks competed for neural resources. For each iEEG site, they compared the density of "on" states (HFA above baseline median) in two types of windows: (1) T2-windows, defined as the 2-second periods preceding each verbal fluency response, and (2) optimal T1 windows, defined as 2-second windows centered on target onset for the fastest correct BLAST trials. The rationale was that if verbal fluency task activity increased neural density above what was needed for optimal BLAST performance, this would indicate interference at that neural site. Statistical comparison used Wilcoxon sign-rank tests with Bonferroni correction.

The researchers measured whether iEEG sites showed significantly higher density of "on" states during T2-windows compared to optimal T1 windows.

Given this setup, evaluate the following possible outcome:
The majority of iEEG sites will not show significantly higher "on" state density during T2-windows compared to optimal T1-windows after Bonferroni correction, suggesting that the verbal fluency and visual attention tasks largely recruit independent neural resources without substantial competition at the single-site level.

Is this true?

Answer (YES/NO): NO